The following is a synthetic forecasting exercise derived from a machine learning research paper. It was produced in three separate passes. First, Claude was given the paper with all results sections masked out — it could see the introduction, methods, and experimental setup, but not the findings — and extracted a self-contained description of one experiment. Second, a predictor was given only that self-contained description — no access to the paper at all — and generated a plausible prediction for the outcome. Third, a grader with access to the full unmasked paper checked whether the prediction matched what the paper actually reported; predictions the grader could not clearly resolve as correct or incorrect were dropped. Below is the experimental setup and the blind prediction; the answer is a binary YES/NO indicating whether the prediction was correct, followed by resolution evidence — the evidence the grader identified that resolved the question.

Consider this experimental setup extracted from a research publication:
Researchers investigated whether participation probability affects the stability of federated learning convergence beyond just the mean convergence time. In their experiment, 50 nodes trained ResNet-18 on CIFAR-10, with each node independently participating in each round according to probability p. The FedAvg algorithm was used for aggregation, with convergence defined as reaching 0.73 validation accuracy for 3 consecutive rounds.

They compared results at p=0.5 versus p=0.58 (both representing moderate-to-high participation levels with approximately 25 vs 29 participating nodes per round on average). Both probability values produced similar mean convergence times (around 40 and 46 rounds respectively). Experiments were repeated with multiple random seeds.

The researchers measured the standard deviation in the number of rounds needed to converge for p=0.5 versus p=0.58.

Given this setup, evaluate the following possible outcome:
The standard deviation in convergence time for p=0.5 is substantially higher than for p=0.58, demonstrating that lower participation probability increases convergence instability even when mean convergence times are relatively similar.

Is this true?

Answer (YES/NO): NO